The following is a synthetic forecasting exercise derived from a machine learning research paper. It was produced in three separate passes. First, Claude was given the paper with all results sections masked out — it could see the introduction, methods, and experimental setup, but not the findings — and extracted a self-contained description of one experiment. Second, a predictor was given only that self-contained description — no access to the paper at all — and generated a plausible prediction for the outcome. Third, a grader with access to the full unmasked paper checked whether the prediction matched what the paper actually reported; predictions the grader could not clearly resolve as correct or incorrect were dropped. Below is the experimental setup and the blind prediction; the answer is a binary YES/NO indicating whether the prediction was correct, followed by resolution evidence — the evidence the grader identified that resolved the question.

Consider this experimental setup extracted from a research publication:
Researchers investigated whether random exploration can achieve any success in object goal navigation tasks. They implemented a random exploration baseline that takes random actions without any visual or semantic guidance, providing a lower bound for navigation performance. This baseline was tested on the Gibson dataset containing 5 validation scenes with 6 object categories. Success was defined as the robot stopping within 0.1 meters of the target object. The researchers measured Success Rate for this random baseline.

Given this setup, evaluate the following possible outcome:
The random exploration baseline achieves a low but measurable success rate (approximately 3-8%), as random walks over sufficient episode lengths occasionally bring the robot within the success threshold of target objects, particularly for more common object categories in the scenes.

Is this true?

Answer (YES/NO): YES